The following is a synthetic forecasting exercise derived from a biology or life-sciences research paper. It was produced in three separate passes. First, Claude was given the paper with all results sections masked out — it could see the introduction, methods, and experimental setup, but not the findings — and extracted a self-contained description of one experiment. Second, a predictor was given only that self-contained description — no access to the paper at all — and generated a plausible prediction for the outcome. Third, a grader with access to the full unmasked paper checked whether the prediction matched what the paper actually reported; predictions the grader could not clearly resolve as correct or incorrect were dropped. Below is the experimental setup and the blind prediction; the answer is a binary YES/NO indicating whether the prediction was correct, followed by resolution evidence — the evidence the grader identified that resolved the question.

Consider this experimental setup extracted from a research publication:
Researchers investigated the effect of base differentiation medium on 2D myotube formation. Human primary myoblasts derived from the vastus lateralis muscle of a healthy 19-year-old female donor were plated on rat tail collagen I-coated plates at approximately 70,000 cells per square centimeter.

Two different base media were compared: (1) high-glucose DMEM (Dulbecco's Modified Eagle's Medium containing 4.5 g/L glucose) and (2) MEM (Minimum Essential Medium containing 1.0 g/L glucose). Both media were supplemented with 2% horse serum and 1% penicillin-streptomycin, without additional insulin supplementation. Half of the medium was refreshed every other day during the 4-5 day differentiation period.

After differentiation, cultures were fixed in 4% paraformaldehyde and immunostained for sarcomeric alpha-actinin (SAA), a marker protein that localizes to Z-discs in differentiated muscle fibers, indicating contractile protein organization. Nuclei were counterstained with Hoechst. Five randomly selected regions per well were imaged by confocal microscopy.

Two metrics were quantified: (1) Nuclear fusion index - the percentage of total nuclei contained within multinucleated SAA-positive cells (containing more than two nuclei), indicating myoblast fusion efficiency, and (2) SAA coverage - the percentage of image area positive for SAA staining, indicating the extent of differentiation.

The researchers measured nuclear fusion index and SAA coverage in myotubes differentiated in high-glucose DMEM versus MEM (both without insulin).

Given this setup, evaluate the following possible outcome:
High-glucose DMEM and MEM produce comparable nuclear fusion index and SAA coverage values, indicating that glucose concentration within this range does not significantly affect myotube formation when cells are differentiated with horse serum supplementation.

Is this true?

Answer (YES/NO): YES